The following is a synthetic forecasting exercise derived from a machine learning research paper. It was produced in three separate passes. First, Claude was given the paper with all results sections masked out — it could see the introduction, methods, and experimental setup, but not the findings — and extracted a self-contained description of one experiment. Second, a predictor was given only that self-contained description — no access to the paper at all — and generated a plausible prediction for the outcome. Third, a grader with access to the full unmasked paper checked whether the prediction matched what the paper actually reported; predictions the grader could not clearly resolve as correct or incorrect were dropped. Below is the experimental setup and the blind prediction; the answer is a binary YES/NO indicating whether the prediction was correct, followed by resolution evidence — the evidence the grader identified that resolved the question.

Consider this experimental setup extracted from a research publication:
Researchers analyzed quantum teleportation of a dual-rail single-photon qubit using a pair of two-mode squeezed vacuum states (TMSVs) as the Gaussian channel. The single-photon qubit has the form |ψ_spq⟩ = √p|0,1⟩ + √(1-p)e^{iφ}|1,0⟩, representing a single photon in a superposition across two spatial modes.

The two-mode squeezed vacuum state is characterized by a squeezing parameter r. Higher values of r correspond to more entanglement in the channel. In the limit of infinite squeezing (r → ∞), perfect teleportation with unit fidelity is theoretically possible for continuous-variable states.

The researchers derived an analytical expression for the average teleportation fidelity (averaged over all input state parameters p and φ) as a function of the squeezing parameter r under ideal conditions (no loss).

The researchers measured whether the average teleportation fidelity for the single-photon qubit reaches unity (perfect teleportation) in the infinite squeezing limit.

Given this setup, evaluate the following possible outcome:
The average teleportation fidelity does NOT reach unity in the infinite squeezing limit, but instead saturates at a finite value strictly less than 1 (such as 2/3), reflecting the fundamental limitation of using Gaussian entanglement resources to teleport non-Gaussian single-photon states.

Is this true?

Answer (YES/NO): NO